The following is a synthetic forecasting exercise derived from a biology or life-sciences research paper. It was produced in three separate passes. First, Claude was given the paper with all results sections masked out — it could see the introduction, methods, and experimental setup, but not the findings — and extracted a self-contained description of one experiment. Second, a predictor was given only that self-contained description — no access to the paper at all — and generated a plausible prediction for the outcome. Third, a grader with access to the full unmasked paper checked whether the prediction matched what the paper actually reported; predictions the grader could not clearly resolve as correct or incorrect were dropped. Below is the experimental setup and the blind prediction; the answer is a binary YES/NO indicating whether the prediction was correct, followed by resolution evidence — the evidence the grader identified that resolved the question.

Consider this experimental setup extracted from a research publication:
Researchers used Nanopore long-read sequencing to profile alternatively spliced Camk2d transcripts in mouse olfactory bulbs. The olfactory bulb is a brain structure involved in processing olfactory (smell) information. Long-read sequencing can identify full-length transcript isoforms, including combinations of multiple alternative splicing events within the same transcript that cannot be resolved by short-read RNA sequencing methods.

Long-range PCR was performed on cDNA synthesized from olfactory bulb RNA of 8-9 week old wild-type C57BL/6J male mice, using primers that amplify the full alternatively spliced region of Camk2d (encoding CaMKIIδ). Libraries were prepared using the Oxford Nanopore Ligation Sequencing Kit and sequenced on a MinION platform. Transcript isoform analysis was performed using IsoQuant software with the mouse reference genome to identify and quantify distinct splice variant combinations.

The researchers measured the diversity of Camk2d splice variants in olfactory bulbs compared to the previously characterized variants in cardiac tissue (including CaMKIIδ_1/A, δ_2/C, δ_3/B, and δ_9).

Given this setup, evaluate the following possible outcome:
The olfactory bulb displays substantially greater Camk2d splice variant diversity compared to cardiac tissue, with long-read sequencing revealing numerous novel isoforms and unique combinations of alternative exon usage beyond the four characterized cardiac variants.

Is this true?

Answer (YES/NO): YES